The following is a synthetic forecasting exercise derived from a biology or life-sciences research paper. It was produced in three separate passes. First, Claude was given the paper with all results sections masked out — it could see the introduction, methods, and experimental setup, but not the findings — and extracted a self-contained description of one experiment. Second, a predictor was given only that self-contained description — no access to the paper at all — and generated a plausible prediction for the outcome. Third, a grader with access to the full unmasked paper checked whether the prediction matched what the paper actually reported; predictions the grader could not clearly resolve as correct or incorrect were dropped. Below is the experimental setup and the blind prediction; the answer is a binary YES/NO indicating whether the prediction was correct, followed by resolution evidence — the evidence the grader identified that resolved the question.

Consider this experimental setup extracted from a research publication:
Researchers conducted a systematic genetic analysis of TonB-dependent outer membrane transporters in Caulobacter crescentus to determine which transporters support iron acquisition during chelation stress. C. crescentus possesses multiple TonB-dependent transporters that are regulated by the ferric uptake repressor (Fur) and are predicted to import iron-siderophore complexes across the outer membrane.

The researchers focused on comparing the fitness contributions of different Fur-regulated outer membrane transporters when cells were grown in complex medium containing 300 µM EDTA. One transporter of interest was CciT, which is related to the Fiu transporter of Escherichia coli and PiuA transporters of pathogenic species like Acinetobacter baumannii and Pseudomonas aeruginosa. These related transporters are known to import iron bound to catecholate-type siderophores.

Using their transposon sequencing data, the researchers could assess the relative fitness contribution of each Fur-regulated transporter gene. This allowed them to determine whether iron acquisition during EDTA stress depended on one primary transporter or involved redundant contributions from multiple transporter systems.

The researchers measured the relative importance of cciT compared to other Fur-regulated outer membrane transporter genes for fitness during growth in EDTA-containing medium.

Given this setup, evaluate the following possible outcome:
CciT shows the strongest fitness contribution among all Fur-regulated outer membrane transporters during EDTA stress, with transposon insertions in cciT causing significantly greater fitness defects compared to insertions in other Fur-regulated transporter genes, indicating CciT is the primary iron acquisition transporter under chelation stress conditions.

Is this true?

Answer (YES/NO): YES